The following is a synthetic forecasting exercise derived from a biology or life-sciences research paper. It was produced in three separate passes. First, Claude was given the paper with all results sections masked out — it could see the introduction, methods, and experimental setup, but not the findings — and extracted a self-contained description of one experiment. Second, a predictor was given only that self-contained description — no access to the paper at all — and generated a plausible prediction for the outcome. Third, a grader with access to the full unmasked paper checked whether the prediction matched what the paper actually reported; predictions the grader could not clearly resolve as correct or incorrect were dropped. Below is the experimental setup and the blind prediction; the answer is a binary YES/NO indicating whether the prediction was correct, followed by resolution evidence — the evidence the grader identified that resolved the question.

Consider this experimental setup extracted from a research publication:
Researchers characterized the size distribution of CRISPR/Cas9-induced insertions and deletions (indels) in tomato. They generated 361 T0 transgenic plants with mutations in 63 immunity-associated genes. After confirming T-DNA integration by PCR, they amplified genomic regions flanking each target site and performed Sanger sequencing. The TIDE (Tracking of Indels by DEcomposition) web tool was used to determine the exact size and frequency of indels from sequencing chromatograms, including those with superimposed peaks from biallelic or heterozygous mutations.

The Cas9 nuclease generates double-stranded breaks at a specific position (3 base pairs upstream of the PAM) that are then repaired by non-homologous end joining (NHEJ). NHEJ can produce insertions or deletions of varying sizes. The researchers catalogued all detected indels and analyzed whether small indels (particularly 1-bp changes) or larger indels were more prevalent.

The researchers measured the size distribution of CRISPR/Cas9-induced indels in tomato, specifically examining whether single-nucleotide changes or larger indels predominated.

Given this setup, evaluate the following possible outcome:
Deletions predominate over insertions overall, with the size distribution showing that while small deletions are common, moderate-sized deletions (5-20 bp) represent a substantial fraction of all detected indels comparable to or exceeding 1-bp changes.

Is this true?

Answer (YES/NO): NO